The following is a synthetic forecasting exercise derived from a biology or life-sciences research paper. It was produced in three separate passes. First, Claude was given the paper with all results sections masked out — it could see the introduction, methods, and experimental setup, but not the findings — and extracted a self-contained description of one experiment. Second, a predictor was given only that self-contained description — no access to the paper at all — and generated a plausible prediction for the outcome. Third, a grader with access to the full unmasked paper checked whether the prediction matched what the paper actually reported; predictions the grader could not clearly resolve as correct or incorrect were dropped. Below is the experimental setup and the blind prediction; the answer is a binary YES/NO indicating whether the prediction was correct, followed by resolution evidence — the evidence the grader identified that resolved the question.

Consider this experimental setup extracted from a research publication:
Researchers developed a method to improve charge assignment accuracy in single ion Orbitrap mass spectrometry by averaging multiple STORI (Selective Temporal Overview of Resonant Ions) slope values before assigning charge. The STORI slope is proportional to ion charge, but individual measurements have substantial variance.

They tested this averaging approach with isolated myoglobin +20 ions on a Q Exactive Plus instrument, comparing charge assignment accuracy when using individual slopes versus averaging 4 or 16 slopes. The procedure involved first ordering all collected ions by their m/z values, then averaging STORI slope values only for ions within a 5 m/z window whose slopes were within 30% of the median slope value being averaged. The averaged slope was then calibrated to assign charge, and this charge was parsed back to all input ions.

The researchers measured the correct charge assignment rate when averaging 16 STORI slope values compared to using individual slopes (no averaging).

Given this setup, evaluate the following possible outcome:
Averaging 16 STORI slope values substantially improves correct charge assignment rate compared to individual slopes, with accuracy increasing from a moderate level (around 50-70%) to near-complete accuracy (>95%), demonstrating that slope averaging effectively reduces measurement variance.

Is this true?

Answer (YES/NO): YES